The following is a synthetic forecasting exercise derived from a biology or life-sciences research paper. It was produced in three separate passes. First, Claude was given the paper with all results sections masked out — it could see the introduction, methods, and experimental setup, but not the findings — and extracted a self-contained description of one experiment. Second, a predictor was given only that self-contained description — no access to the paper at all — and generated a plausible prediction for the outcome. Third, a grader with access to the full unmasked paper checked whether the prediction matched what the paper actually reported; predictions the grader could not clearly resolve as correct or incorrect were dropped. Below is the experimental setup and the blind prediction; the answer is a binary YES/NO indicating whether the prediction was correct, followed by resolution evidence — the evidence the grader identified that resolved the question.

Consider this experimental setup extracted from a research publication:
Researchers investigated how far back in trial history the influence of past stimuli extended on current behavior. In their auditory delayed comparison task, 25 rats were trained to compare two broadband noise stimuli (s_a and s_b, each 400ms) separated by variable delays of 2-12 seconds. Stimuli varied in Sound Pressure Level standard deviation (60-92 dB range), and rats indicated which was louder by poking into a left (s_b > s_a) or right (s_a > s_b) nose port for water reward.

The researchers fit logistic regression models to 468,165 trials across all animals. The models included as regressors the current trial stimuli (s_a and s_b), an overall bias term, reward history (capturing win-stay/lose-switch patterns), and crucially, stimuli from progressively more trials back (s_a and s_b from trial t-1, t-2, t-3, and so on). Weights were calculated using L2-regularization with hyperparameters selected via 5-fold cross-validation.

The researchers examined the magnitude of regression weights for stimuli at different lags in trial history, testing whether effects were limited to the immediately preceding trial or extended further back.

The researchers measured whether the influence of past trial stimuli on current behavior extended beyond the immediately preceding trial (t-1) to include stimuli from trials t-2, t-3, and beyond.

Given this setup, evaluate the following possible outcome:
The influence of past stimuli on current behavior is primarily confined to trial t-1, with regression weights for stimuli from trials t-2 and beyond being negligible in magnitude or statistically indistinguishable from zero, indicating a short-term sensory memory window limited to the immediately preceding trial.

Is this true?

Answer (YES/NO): NO